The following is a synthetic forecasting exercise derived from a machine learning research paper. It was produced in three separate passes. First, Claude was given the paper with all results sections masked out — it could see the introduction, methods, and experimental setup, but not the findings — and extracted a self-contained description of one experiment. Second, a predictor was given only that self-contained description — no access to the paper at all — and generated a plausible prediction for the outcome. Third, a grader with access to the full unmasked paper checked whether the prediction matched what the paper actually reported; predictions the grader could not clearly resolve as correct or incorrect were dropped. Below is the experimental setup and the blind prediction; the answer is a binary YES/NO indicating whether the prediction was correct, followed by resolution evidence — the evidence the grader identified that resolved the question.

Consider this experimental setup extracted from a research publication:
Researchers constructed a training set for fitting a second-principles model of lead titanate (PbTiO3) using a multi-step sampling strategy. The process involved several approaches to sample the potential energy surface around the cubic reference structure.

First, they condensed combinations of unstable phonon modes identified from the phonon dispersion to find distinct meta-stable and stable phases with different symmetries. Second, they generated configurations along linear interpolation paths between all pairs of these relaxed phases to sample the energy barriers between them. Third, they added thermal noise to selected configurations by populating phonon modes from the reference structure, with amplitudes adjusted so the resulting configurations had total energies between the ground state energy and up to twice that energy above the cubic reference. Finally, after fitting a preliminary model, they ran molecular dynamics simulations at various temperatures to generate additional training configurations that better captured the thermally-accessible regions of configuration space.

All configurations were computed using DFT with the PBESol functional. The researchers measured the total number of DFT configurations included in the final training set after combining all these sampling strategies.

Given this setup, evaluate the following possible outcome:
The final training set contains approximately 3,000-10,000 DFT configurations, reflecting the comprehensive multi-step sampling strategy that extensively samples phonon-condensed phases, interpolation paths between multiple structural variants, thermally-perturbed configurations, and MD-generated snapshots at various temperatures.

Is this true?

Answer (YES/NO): YES